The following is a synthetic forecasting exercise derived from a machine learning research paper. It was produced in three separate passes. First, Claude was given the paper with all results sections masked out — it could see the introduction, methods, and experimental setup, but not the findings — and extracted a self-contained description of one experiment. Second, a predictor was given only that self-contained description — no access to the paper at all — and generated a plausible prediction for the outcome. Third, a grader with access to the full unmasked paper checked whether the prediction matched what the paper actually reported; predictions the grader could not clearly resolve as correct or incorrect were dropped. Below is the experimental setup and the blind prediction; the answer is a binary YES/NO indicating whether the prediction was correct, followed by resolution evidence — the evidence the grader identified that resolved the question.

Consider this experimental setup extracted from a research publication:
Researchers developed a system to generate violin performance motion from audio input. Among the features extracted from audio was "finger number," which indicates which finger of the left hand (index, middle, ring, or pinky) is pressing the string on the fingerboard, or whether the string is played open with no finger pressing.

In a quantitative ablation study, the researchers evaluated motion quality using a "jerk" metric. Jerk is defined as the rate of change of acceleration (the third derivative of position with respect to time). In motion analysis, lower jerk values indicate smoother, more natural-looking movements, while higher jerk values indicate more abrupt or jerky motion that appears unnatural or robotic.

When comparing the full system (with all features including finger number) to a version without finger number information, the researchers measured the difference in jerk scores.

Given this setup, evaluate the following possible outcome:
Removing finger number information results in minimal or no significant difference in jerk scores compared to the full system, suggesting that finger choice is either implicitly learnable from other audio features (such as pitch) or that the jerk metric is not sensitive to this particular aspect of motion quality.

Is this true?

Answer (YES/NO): NO